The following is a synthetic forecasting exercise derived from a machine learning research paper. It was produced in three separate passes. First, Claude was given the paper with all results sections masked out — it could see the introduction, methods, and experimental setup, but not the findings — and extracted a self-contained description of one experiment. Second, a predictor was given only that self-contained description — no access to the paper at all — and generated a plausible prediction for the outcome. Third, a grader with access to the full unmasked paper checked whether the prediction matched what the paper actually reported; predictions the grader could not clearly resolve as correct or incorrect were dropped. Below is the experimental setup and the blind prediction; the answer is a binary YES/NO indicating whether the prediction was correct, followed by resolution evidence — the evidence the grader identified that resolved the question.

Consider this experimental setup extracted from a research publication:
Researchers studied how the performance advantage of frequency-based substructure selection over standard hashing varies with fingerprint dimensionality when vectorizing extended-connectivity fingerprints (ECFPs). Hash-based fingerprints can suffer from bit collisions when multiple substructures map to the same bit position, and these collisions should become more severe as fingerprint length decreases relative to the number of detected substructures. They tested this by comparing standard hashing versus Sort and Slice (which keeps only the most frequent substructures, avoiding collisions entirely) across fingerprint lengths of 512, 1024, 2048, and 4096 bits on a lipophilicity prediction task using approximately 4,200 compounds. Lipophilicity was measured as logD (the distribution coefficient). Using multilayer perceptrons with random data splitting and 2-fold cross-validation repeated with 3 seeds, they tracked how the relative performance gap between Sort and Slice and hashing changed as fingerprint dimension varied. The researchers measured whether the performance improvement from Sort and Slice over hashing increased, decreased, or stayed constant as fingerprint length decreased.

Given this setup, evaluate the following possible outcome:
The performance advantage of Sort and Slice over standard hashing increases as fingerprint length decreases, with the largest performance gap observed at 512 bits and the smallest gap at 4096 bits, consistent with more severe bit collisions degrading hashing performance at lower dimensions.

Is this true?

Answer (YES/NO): YES